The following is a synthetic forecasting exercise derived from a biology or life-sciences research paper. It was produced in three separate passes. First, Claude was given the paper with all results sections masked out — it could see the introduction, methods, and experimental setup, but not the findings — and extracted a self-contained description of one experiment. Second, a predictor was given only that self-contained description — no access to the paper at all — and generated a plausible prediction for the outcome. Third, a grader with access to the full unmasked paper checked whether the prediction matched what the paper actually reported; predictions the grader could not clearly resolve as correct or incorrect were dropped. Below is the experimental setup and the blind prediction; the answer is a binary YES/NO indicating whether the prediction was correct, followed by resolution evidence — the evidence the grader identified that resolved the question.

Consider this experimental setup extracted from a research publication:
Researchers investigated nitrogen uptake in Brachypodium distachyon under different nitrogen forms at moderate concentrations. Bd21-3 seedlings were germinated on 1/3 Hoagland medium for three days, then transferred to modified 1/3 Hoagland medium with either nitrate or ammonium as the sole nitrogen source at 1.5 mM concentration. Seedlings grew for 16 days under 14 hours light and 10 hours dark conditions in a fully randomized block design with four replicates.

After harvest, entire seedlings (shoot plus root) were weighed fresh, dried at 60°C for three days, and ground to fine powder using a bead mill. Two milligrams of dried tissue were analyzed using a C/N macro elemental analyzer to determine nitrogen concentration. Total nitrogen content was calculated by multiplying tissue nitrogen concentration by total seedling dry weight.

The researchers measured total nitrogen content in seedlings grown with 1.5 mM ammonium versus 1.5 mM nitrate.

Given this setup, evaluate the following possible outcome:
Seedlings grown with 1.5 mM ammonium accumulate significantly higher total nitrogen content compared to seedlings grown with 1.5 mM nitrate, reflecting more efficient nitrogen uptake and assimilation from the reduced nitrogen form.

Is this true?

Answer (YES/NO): YES